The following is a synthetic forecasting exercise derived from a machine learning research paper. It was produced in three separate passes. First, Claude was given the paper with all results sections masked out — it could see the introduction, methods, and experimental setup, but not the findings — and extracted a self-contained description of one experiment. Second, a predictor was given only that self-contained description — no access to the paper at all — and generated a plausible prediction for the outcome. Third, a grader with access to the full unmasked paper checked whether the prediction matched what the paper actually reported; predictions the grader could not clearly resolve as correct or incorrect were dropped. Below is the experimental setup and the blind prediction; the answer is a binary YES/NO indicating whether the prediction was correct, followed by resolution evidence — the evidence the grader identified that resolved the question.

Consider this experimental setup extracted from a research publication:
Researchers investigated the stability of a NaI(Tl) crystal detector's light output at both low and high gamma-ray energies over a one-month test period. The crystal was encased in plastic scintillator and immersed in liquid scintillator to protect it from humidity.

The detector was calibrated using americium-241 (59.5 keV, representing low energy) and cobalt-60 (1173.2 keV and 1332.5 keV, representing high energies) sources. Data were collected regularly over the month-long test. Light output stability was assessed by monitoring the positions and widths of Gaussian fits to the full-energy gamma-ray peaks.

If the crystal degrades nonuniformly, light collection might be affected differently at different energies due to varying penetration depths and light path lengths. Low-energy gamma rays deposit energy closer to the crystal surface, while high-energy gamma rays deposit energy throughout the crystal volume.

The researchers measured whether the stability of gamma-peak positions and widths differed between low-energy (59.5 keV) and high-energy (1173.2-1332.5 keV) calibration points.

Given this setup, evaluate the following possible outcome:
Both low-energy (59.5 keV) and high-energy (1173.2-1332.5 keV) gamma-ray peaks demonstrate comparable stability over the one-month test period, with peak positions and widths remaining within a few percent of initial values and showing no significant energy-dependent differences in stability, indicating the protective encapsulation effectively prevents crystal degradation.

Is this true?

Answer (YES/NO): YES